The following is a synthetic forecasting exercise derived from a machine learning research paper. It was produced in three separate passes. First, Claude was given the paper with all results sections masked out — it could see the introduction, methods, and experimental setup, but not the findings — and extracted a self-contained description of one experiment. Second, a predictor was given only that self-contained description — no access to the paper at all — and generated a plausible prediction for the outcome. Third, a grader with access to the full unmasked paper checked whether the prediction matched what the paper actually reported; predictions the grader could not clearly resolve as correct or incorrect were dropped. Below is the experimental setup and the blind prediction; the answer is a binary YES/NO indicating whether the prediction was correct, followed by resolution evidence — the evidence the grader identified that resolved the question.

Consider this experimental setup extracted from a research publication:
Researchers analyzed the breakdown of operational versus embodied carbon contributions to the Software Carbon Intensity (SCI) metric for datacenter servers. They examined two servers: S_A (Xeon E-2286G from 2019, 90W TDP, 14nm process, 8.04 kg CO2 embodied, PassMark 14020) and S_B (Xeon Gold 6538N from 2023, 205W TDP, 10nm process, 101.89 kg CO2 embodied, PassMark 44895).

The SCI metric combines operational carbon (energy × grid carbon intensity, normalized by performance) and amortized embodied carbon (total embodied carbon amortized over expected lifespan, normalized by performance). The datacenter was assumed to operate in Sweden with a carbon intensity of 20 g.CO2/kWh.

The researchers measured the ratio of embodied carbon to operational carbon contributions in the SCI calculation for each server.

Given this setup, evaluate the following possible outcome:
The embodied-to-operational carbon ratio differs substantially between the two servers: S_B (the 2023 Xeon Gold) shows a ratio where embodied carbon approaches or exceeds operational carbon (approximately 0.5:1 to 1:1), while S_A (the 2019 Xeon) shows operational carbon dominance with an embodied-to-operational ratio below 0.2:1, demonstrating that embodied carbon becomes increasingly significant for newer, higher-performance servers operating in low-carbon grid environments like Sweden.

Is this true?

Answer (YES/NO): YES